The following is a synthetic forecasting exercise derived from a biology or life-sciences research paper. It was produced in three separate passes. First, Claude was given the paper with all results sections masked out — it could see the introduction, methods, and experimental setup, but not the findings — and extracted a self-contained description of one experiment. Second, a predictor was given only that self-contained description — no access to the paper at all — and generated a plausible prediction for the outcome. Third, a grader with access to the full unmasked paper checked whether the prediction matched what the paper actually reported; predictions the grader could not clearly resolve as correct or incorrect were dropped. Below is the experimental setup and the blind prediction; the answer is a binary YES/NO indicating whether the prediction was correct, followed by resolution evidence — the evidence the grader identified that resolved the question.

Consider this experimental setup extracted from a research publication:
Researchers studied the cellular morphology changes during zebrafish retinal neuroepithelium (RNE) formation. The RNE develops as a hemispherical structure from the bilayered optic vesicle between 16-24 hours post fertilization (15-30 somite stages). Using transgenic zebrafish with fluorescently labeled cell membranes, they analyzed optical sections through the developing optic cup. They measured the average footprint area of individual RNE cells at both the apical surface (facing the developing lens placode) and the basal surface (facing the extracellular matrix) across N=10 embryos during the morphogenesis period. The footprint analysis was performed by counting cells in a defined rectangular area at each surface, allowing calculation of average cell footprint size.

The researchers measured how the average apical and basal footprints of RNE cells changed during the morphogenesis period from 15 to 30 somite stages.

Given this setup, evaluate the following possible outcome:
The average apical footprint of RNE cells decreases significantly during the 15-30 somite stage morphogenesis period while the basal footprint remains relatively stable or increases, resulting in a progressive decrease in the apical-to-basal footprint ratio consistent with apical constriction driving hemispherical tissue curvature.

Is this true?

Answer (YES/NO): NO